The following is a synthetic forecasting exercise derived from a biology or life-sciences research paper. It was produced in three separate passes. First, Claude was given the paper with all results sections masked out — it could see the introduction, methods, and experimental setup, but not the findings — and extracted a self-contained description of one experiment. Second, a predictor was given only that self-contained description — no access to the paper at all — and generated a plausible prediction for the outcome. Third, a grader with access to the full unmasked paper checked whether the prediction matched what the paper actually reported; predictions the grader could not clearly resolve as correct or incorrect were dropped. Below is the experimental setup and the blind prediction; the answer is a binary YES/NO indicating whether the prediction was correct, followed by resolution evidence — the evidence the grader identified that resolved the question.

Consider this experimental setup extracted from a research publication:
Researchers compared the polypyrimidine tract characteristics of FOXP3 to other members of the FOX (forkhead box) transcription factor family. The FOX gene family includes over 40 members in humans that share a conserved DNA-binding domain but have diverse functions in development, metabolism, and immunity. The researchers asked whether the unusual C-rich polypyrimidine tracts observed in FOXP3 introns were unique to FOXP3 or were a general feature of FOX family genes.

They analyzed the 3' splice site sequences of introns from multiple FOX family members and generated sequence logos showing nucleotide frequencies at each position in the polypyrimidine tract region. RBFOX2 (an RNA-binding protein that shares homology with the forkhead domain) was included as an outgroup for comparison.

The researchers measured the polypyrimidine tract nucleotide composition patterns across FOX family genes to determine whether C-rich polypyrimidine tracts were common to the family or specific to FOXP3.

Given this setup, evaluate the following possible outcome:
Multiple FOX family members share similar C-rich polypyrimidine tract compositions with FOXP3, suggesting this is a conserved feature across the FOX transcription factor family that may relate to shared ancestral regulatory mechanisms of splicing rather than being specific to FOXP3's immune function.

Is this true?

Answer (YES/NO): NO